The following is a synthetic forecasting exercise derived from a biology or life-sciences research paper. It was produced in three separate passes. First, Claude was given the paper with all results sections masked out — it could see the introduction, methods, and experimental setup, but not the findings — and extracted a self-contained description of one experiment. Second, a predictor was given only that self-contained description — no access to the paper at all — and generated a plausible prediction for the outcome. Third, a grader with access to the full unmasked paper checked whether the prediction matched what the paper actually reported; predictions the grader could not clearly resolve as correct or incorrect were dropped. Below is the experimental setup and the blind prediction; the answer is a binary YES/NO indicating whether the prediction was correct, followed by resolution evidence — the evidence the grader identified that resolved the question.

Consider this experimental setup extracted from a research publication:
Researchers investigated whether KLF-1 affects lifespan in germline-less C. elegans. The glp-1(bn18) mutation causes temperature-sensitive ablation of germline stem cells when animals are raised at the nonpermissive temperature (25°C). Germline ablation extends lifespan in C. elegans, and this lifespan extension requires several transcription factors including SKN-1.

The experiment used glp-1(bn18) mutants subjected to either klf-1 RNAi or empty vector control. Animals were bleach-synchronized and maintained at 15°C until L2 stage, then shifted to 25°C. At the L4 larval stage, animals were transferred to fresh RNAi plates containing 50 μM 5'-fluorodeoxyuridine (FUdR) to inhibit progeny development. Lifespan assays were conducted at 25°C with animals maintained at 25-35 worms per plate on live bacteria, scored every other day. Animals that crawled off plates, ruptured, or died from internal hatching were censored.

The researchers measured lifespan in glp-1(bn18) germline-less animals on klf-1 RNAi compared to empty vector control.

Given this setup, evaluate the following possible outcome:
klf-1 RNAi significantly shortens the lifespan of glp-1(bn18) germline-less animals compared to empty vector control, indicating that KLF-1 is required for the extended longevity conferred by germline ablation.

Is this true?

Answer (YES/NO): YES